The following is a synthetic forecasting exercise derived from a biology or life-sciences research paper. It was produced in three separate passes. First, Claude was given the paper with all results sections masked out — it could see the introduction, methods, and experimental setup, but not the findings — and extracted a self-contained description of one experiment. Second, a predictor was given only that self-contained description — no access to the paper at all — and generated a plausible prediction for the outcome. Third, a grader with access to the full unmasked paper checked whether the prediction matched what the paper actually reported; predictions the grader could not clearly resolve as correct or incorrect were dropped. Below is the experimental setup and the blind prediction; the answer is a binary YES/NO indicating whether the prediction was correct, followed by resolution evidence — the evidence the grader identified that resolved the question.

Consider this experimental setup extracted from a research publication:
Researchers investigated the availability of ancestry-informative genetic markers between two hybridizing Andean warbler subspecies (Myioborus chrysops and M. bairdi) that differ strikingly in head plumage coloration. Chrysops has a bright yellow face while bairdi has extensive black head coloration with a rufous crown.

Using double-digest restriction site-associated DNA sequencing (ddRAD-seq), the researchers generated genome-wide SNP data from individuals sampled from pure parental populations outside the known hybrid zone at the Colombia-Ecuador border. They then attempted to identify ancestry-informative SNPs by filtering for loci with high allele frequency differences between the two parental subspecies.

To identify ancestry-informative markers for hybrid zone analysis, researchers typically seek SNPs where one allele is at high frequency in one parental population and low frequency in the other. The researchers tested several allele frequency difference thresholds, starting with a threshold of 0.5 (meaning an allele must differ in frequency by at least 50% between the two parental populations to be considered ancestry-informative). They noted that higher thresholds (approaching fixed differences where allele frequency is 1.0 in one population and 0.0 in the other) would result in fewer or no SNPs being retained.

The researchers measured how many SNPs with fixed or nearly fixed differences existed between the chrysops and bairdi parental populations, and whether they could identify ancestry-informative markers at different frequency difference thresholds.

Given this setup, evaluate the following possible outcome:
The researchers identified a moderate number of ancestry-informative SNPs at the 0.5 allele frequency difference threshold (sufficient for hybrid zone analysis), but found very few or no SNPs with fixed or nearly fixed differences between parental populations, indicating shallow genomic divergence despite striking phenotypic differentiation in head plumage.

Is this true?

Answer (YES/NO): NO